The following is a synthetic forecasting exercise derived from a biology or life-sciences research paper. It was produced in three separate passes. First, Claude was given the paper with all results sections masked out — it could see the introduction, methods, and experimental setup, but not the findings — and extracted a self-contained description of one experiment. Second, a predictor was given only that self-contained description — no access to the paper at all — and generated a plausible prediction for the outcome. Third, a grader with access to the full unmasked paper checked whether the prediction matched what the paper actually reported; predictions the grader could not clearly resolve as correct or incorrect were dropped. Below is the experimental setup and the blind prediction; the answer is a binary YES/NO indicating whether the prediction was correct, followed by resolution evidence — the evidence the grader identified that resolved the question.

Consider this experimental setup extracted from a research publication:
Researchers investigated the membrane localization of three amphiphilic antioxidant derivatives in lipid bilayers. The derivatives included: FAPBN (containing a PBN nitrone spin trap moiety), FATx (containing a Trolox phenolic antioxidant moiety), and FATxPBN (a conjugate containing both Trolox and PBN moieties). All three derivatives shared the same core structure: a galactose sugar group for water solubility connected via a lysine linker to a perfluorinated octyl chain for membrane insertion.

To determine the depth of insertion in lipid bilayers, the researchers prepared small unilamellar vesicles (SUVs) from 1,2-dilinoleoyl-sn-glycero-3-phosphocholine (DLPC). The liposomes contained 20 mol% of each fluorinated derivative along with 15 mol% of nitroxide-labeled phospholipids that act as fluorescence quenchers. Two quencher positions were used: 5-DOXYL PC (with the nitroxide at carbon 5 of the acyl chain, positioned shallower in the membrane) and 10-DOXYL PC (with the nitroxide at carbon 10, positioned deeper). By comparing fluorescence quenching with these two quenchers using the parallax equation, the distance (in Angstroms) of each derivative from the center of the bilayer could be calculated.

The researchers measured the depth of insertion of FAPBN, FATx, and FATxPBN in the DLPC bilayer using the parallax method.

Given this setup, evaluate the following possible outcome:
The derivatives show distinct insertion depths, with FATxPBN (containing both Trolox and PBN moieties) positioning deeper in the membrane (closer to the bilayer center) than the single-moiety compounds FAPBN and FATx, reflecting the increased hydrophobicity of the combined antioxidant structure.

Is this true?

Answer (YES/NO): NO